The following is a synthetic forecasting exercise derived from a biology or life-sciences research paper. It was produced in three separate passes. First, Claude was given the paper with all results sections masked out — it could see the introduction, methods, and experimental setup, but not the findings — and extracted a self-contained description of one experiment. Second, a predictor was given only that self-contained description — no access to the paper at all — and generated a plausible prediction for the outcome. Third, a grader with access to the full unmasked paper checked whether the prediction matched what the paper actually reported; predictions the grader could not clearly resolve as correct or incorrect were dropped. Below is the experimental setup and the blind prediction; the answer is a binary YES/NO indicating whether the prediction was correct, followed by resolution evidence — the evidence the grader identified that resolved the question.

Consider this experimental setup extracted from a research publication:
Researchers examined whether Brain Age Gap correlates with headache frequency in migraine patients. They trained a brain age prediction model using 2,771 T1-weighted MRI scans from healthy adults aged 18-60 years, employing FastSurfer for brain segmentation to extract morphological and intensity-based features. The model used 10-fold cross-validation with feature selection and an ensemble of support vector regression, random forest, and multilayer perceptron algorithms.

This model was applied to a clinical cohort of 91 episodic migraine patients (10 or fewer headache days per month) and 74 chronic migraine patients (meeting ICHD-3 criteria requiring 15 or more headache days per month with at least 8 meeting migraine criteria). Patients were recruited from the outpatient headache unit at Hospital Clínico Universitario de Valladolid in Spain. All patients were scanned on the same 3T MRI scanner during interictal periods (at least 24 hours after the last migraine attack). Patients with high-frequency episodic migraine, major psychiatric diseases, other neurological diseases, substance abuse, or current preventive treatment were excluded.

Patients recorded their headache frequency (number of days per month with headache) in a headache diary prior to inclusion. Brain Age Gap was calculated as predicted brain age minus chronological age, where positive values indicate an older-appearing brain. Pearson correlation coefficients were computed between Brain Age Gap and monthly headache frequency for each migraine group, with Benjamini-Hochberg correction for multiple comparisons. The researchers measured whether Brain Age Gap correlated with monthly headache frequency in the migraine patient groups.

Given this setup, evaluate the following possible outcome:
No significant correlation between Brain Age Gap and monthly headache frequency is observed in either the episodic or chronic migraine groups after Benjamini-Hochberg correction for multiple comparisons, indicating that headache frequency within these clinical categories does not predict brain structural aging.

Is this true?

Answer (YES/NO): YES